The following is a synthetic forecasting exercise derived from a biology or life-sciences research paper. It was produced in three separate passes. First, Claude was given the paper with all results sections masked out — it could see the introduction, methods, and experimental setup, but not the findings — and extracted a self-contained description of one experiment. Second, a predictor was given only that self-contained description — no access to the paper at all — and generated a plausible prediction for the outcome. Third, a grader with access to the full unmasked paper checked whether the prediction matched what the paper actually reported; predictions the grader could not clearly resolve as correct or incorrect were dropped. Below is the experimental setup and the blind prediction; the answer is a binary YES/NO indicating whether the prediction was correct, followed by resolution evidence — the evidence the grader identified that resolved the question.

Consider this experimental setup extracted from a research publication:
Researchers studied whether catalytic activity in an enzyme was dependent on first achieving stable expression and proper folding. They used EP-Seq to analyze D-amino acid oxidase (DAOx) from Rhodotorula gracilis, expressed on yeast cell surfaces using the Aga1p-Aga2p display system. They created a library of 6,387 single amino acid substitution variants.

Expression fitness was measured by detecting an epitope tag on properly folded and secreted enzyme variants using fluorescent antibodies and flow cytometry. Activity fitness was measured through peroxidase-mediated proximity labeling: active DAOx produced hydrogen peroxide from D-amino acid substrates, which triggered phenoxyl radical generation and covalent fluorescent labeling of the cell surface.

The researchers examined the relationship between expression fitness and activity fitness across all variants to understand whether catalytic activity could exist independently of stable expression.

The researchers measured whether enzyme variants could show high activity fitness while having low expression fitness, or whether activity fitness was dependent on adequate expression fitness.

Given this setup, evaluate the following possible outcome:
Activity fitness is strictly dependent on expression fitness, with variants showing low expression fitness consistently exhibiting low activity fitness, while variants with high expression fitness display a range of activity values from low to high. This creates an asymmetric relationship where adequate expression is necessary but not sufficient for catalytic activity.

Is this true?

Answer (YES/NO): YES